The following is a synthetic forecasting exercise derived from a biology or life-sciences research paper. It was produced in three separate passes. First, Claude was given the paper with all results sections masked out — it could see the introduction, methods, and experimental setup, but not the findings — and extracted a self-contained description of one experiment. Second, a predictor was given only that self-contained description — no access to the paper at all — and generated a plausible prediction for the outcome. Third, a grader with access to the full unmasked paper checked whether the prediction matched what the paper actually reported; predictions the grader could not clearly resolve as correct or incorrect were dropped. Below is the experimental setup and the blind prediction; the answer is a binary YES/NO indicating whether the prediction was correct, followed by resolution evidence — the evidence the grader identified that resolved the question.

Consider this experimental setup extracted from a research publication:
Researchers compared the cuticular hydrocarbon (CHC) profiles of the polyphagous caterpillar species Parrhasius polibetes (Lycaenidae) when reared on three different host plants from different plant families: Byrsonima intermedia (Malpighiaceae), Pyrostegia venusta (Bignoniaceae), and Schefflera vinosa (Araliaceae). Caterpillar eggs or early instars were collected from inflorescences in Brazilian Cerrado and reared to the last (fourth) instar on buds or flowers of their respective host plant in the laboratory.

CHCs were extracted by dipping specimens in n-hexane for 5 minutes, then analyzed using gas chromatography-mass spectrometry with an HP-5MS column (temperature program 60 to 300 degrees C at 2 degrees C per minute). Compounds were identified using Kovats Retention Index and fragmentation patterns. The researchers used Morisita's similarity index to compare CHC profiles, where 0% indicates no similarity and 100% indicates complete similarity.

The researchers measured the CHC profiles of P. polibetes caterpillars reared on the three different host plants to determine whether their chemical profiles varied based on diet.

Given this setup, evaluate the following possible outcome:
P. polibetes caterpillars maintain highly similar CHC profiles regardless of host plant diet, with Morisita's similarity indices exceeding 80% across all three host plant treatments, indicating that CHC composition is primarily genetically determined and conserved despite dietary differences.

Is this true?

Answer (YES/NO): NO